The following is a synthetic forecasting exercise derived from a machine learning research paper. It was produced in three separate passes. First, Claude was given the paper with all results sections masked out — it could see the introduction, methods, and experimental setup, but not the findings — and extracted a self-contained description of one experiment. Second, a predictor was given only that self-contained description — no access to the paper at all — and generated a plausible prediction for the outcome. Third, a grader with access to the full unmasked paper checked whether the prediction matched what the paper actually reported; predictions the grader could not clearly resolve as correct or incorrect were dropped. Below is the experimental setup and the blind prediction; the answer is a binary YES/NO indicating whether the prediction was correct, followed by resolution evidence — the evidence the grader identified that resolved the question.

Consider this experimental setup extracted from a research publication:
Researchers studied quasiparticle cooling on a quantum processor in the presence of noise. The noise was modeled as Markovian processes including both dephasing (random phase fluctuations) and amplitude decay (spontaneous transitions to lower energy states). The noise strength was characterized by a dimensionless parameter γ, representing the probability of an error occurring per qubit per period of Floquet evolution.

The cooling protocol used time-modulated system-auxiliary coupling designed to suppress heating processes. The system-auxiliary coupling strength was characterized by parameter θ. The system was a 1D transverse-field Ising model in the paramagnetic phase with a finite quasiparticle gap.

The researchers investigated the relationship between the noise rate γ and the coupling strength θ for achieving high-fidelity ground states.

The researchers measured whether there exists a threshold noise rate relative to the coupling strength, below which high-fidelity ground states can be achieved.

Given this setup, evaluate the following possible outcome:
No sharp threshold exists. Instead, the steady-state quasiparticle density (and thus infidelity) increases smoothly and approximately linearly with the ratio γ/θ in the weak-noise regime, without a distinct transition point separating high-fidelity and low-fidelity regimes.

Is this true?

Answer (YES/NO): NO